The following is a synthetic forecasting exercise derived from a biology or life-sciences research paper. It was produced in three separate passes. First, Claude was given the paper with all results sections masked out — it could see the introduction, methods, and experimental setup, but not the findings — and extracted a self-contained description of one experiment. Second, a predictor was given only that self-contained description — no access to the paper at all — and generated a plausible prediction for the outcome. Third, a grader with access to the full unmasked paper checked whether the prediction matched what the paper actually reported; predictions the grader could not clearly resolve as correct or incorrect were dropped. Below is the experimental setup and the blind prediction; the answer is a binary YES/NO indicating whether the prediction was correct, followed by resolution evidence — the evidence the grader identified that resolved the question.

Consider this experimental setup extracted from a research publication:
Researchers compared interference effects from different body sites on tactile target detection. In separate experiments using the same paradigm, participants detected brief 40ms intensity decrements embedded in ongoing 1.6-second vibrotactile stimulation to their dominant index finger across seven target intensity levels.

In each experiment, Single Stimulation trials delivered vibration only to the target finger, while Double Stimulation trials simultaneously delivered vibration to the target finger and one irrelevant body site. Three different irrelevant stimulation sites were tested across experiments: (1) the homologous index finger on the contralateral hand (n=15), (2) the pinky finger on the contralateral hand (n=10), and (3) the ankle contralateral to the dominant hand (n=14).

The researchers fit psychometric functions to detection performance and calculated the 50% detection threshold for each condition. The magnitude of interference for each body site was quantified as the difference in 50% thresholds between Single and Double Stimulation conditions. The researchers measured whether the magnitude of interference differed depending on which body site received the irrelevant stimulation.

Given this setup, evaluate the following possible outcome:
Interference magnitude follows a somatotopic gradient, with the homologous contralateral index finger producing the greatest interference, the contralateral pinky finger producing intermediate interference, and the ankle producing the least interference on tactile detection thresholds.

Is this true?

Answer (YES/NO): NO